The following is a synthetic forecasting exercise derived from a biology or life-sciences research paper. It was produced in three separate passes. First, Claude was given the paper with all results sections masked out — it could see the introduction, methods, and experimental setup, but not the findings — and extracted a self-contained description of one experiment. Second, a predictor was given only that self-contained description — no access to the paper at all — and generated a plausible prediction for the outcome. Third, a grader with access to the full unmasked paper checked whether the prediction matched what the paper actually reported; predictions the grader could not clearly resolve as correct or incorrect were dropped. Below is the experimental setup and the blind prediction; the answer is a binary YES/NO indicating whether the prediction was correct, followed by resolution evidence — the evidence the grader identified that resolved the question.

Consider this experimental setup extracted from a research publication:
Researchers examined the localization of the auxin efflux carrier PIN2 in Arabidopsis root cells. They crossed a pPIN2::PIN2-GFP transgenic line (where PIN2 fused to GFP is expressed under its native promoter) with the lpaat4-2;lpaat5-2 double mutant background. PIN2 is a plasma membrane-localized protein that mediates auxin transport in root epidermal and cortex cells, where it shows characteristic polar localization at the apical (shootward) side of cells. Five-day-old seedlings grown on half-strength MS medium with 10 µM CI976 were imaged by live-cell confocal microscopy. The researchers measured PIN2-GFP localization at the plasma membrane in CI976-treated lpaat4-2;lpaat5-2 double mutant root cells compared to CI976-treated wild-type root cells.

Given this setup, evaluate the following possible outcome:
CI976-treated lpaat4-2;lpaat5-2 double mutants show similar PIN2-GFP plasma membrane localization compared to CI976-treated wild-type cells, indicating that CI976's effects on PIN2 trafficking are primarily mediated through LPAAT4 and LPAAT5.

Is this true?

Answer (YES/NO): NO